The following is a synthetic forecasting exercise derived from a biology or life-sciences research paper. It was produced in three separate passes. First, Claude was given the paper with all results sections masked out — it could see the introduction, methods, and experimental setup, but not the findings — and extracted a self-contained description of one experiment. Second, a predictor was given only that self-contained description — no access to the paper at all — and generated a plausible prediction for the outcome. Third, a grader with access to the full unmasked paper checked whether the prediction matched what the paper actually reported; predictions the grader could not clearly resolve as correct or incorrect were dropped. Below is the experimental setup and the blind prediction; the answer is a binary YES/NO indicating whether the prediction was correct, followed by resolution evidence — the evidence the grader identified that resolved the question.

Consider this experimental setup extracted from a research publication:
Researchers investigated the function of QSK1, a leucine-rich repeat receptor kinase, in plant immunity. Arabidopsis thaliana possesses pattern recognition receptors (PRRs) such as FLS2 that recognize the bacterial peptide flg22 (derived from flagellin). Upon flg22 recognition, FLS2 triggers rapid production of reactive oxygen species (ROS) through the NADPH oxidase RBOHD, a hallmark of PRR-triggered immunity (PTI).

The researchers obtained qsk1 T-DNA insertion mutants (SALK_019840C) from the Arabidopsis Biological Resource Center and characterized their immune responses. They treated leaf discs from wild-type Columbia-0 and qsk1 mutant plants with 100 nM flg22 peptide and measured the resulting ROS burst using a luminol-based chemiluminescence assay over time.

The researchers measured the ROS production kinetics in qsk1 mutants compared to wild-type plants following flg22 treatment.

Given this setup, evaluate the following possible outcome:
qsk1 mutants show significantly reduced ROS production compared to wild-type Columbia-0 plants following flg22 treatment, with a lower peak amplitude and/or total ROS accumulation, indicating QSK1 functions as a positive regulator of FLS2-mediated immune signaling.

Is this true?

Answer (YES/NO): NO